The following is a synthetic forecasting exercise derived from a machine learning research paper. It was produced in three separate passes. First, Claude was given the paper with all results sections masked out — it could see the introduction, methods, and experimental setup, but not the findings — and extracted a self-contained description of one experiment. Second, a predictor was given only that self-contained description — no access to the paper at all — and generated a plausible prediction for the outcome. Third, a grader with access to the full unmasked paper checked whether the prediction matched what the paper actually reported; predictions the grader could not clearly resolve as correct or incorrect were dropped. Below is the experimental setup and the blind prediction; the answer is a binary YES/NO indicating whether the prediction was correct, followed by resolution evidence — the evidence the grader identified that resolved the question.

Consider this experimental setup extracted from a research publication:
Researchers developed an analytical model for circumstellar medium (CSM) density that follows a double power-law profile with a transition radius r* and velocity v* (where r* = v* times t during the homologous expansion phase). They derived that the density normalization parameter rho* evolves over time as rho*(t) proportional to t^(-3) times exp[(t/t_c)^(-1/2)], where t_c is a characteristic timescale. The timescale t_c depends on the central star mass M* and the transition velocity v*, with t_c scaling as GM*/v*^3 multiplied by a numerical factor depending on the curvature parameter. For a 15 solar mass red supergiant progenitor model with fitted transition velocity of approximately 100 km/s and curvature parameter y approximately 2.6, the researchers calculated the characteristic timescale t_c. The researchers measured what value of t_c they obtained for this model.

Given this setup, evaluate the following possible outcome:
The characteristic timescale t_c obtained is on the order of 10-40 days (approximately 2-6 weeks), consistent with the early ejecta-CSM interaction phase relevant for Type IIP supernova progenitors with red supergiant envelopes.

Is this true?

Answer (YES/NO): NO